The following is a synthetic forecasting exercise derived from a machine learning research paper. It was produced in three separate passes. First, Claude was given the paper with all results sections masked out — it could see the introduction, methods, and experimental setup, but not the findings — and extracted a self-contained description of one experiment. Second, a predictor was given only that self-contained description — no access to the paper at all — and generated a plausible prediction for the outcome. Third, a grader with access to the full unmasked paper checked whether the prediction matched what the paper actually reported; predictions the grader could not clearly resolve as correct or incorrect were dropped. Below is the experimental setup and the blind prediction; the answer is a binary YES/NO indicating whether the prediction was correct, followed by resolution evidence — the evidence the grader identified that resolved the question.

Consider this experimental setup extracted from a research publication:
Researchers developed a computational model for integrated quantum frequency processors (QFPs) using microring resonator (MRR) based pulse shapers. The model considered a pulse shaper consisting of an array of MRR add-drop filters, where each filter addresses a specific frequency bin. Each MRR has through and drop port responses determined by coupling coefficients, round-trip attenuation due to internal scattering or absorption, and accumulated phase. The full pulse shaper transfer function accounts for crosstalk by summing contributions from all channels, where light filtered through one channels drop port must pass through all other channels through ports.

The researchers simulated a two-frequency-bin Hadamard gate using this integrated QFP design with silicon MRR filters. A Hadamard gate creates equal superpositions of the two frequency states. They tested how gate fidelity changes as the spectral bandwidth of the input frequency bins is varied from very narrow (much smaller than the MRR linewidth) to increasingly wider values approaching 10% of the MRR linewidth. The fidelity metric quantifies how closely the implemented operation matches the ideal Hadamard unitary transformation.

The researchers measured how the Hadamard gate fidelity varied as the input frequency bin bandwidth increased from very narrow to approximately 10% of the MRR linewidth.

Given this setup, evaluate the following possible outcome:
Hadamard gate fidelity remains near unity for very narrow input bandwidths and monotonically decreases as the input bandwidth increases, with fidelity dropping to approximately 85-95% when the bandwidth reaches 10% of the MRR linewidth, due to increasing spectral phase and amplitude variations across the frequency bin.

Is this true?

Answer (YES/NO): NO